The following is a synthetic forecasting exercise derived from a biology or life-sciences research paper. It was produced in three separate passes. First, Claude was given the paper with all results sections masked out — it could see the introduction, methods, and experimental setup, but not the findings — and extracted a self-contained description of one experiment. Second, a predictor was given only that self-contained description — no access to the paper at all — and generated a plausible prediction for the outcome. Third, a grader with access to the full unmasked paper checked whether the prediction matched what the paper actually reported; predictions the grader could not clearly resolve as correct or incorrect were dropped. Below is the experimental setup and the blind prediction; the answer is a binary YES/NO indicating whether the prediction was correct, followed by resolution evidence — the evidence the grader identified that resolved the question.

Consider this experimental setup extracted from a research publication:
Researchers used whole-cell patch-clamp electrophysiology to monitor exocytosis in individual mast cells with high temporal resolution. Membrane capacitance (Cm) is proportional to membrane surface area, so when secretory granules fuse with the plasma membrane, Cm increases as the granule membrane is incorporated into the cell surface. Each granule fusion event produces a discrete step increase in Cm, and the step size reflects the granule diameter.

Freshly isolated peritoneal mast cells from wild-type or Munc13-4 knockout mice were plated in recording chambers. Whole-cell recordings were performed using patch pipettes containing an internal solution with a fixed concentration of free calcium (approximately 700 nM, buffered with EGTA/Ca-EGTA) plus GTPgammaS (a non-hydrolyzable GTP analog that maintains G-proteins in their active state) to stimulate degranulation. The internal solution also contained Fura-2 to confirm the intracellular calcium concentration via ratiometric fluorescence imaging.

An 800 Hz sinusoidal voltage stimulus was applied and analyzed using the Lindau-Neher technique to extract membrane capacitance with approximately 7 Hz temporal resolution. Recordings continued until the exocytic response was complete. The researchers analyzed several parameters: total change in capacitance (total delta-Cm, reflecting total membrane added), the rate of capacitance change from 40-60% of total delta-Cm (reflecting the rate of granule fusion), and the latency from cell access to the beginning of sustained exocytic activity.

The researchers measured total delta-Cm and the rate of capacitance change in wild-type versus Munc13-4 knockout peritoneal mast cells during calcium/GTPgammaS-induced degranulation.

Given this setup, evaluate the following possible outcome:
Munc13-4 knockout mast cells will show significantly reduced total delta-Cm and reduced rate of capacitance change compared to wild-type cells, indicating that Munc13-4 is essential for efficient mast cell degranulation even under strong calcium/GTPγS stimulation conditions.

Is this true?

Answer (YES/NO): YES